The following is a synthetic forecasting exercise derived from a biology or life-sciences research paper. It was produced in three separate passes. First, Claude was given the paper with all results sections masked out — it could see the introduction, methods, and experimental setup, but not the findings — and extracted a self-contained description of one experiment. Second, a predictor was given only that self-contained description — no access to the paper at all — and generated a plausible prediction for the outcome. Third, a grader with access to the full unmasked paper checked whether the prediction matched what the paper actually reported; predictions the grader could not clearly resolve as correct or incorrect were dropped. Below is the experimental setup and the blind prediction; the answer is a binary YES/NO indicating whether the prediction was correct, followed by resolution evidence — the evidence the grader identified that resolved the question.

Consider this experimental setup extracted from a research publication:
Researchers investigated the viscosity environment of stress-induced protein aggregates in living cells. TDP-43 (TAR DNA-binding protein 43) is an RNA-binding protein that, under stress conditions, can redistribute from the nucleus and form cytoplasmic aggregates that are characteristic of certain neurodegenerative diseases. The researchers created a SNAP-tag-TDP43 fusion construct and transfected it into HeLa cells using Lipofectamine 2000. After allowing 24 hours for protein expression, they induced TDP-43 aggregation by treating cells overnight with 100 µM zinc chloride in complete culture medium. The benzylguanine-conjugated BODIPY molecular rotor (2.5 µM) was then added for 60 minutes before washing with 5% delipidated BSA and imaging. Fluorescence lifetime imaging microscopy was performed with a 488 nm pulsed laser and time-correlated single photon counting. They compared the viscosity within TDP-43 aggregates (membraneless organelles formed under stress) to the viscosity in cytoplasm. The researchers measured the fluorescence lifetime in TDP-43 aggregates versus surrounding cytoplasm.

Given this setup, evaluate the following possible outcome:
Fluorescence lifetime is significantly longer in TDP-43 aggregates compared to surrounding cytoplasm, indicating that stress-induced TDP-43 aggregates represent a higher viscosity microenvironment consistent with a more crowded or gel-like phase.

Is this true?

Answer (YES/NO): YES